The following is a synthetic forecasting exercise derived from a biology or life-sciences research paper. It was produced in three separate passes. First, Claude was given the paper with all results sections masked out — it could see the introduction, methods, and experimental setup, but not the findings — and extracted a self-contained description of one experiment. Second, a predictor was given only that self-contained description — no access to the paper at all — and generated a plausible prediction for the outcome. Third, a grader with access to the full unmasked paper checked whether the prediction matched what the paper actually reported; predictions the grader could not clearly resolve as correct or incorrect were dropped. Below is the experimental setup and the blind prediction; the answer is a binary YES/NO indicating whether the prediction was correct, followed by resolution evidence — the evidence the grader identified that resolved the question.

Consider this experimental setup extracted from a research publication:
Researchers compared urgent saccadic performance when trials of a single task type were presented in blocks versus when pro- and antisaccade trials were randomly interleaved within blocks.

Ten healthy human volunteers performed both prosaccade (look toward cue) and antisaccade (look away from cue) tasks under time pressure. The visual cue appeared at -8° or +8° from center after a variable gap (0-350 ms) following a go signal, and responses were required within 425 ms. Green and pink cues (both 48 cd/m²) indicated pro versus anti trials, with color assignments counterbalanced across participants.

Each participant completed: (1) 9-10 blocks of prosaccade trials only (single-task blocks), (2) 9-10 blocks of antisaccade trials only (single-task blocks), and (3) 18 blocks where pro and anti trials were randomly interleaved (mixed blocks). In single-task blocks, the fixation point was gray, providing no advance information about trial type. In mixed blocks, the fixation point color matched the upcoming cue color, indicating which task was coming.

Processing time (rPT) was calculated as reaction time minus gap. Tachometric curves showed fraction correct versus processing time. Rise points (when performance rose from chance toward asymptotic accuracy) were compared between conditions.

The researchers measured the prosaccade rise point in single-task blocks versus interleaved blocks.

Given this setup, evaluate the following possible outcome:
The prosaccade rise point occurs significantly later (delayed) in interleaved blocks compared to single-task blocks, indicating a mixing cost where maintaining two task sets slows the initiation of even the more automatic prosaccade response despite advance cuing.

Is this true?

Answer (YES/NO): NO